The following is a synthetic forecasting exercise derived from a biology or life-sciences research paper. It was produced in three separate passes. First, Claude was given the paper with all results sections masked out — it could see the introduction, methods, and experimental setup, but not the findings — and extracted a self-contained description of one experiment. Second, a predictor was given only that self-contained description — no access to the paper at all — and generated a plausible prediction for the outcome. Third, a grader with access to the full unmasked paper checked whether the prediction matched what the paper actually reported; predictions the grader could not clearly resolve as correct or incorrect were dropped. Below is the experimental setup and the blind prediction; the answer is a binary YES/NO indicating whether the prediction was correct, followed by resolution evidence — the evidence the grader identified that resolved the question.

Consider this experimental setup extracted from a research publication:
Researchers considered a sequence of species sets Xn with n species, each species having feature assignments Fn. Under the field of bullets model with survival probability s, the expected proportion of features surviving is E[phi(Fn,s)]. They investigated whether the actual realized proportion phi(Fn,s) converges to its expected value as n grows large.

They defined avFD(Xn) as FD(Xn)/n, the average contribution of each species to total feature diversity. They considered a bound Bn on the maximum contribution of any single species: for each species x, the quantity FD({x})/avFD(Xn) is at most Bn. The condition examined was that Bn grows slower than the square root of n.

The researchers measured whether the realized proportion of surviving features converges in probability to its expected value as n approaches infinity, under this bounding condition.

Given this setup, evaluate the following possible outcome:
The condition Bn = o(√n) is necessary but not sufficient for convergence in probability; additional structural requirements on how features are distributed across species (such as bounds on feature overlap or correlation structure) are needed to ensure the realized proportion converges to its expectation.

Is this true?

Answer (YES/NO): NO